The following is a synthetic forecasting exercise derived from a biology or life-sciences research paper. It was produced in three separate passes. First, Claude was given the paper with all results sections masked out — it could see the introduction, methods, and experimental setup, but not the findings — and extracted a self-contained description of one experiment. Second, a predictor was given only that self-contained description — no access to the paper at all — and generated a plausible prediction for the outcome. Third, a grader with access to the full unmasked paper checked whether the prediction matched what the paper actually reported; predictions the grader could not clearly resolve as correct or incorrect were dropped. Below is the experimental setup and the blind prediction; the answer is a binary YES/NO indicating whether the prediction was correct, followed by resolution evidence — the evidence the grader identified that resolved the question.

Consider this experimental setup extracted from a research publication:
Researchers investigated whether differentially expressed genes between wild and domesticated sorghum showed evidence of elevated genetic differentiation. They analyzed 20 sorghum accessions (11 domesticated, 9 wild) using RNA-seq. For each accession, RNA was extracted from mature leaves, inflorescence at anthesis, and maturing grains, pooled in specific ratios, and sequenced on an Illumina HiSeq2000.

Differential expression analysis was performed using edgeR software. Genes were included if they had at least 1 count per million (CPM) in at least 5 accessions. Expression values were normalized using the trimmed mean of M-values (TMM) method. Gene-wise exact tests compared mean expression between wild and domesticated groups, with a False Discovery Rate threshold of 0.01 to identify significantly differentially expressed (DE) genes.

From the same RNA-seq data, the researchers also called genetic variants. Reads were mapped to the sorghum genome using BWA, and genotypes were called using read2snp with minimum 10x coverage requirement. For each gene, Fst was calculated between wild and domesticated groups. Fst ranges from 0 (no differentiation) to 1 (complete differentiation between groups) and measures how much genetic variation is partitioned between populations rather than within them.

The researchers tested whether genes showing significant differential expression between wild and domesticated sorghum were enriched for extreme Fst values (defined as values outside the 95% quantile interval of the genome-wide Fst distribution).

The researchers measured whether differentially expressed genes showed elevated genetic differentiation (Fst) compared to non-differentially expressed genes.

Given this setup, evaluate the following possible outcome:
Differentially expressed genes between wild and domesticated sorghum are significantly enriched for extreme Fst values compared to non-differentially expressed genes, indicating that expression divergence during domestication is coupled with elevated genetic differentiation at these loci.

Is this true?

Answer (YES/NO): NO